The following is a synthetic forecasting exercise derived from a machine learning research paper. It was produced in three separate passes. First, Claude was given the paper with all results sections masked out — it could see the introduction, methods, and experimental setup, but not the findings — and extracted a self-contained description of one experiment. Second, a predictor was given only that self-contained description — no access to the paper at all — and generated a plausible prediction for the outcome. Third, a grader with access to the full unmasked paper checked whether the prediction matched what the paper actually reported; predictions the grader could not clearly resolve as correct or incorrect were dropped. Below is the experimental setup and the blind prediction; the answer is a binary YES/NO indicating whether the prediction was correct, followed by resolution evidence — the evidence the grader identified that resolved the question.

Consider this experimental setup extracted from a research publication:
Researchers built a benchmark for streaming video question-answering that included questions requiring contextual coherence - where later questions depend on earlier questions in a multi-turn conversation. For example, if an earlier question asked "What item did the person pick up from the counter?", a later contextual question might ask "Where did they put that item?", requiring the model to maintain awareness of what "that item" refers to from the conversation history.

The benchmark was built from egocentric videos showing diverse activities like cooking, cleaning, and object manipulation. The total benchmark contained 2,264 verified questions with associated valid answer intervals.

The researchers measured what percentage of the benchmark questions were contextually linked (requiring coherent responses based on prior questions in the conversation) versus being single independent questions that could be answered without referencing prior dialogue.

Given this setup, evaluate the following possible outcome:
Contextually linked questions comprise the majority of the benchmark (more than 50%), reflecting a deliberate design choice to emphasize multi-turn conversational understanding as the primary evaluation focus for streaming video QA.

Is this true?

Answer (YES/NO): NO